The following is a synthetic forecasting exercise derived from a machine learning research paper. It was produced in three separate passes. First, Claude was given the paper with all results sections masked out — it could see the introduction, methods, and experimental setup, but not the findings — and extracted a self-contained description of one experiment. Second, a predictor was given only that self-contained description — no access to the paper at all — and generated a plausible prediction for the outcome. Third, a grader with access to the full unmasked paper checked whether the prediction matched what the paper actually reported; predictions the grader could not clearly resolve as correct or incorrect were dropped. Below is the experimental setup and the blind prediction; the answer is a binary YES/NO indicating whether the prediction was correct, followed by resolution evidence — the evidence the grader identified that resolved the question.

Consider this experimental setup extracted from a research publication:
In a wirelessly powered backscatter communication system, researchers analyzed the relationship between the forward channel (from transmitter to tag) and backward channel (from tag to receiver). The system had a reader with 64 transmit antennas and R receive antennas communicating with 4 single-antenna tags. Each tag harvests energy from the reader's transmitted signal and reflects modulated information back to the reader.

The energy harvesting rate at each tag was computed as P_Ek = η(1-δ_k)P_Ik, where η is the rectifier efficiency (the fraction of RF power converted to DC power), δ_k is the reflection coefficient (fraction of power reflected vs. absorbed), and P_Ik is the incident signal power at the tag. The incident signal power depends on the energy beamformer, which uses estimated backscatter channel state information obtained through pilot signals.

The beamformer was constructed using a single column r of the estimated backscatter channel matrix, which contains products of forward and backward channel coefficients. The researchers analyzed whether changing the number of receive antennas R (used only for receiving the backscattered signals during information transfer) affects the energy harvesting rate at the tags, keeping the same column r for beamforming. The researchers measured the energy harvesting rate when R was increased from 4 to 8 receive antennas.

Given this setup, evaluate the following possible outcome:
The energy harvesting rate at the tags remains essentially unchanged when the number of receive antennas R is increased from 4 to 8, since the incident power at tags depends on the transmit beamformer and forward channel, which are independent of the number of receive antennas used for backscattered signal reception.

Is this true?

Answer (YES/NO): YES